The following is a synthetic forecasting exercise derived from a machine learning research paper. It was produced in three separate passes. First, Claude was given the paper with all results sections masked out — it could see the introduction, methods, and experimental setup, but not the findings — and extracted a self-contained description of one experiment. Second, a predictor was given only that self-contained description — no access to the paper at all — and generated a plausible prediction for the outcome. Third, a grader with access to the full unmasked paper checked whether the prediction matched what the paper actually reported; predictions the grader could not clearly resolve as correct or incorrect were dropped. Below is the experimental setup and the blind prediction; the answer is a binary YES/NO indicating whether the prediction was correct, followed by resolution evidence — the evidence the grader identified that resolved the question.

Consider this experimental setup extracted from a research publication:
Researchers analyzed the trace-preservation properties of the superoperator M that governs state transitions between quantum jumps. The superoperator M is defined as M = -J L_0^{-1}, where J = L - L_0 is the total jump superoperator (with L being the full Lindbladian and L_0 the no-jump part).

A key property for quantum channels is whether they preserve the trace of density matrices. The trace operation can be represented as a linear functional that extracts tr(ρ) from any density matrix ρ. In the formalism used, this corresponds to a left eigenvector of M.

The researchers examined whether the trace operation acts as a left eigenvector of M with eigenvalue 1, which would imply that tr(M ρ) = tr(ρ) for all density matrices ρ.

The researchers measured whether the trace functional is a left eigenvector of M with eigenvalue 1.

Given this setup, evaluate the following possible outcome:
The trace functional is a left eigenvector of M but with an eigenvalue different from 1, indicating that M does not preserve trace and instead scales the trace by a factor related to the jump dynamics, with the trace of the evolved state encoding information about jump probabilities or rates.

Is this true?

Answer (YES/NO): NO